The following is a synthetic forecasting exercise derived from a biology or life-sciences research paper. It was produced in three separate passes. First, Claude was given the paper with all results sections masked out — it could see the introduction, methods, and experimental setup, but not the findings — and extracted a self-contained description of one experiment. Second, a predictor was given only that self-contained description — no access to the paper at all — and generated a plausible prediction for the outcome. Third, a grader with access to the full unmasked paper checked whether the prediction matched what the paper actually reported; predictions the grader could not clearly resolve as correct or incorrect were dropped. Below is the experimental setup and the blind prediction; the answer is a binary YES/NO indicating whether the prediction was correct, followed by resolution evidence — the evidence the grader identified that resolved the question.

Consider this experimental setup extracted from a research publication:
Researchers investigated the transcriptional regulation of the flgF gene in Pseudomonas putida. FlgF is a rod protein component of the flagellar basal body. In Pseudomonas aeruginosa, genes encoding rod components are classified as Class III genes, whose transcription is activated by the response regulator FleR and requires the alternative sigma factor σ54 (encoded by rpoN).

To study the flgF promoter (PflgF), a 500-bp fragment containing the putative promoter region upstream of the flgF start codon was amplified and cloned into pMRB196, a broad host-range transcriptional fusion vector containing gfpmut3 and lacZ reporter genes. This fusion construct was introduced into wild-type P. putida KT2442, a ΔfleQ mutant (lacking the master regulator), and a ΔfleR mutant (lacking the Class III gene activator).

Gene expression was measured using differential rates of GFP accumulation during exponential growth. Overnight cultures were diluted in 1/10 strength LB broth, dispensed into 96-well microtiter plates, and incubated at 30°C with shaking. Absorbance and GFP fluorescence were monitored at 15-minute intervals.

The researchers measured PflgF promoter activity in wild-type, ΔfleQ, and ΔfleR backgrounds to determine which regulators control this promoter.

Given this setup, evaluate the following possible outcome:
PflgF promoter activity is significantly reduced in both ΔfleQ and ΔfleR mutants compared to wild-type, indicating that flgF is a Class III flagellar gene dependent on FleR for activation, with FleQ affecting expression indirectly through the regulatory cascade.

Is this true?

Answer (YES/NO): NO